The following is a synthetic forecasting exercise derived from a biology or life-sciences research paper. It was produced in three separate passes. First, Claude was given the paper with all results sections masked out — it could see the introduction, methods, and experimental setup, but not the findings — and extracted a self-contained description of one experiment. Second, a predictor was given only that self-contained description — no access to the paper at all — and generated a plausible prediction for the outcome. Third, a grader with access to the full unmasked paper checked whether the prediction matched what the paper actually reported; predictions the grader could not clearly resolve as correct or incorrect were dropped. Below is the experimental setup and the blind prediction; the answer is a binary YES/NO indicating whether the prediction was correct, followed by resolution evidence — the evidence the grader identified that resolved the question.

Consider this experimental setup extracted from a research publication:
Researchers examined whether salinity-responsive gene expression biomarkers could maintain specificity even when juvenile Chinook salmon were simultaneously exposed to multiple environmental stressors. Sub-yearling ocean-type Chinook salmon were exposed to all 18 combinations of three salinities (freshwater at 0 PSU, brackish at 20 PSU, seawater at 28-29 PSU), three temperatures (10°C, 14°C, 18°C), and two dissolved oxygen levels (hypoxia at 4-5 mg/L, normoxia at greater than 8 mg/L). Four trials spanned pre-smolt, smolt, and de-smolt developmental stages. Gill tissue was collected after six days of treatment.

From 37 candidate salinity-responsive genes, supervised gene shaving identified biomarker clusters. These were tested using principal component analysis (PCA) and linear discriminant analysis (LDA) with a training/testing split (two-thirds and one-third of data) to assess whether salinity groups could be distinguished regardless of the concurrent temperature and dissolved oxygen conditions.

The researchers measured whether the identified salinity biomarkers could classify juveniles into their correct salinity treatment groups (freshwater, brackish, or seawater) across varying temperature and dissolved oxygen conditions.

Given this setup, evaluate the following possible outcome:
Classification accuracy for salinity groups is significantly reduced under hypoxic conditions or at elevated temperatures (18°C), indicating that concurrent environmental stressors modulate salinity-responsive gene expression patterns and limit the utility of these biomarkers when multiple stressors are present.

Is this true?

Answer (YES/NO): NO